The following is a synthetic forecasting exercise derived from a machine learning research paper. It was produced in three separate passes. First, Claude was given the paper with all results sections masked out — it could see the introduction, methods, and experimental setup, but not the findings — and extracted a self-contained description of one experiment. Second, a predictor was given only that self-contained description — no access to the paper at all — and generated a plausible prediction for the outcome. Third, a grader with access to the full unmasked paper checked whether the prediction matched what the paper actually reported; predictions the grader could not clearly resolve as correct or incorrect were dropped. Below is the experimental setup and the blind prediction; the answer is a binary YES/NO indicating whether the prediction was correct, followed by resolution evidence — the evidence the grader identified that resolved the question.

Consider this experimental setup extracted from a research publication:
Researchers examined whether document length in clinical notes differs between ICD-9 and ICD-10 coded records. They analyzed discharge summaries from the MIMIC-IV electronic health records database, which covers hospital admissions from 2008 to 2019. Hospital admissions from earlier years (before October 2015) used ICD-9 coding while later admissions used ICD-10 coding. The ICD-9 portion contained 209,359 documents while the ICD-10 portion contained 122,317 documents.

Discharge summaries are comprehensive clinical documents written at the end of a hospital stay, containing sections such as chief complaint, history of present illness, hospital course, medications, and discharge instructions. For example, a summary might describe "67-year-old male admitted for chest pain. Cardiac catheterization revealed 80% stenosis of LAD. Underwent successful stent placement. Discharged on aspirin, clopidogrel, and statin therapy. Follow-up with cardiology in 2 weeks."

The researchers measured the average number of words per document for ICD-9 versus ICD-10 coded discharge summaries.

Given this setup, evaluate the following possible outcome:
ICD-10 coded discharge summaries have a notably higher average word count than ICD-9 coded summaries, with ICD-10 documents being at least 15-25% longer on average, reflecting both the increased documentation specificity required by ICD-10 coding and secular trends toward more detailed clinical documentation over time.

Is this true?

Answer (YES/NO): NO